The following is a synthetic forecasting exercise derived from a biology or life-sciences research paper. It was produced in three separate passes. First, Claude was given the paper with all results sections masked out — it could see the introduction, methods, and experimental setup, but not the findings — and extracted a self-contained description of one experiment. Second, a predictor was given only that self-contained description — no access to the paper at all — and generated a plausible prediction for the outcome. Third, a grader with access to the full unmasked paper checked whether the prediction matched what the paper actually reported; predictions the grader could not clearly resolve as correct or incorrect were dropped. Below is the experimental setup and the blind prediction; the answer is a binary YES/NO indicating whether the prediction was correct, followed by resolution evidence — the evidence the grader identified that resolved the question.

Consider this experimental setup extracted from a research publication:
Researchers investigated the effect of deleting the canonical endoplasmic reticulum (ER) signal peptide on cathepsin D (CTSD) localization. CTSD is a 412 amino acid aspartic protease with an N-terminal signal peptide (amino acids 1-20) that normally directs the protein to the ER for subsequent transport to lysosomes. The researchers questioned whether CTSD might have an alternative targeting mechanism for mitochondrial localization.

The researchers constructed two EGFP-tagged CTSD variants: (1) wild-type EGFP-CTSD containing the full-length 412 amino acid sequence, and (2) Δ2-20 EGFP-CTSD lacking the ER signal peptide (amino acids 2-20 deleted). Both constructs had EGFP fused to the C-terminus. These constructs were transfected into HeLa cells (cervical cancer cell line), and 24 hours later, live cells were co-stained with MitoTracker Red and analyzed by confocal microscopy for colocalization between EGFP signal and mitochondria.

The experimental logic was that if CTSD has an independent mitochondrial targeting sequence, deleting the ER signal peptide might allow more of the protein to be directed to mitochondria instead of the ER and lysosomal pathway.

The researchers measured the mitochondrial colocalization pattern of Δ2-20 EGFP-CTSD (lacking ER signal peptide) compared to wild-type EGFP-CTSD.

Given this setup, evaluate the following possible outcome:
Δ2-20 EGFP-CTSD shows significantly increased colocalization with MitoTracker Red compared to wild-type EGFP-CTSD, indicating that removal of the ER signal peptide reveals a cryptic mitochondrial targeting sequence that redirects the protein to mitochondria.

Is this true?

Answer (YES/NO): YES